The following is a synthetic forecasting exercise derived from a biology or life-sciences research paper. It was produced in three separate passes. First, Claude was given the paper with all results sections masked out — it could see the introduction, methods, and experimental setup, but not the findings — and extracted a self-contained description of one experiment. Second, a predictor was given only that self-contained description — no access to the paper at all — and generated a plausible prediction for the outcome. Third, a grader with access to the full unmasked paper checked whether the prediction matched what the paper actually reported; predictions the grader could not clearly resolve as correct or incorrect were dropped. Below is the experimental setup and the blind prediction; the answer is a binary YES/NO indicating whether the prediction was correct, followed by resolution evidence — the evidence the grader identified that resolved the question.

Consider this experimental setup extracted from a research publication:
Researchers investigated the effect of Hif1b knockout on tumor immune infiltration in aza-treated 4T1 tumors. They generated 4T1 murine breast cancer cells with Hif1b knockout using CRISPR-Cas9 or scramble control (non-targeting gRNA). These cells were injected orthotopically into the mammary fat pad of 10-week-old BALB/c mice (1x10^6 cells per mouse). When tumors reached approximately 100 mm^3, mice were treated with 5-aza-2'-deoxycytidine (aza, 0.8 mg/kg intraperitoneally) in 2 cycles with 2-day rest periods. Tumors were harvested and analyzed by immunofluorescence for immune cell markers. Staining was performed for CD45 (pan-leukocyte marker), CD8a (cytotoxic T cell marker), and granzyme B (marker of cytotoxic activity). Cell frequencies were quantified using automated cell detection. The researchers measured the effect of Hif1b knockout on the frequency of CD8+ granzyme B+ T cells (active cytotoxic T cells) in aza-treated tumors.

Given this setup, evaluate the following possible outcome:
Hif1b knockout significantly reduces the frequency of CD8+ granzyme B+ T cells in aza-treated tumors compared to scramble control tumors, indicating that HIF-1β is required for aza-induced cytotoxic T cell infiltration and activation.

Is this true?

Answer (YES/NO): YES